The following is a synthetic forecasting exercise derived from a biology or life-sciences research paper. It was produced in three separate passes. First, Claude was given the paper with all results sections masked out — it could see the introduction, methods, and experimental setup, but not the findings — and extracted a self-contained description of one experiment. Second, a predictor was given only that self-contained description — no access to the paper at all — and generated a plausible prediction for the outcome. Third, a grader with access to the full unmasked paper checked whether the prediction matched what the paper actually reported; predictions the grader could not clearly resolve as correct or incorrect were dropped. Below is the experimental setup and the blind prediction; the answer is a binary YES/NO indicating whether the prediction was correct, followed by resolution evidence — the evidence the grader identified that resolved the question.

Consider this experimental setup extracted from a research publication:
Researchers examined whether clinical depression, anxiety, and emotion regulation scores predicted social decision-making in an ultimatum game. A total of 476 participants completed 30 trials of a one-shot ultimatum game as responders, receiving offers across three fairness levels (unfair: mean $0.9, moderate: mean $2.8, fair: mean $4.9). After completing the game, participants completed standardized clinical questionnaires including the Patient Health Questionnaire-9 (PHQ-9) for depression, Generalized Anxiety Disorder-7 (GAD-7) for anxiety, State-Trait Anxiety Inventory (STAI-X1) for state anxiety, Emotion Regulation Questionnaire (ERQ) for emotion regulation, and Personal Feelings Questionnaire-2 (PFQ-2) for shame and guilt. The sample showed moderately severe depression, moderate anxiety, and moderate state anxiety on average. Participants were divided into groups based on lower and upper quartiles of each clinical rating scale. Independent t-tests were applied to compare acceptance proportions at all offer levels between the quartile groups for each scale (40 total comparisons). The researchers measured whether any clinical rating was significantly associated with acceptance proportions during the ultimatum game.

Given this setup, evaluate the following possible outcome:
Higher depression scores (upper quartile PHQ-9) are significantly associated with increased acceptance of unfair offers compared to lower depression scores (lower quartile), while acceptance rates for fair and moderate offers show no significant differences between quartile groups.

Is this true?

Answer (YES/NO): NO